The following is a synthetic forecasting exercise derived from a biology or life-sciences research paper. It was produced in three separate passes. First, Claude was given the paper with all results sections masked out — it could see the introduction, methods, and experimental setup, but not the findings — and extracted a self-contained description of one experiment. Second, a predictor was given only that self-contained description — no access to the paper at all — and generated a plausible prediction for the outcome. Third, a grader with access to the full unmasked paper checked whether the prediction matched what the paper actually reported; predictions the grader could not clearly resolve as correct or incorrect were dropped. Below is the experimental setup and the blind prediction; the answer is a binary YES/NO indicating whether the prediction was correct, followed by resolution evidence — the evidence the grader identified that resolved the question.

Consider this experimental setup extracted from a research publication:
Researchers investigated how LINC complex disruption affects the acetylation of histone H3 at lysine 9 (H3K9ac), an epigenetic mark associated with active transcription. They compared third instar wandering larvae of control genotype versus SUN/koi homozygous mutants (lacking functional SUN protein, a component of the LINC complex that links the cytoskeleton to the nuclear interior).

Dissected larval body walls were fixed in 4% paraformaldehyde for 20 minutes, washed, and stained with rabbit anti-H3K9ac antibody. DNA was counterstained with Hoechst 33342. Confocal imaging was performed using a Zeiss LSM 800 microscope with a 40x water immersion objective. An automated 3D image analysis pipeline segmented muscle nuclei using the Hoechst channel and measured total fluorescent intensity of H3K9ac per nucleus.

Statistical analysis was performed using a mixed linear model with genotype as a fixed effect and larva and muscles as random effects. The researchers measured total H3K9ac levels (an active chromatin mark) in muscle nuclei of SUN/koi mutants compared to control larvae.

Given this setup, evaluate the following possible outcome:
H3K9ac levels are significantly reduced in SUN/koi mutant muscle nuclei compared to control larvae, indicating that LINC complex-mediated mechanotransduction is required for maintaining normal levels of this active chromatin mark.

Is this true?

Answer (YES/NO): YES